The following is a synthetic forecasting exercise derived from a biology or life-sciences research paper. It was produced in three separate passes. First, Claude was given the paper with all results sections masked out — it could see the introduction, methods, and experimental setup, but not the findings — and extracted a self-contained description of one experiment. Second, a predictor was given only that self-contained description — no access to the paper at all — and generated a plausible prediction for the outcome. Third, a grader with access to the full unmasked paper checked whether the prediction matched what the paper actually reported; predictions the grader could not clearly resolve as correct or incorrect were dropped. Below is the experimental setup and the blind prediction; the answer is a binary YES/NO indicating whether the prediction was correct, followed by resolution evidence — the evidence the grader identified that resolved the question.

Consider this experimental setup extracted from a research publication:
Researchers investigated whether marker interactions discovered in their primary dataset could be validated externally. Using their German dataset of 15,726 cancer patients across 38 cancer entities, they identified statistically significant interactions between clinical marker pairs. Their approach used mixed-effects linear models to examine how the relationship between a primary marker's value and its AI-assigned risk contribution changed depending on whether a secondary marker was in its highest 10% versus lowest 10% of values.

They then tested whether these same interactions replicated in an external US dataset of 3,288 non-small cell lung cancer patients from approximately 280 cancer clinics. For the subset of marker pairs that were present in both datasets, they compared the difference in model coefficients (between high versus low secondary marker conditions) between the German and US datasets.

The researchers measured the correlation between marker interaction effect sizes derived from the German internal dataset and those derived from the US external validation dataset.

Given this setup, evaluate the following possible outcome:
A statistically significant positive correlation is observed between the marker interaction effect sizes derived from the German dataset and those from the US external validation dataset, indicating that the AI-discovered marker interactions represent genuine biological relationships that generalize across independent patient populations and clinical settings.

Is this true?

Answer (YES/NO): YES